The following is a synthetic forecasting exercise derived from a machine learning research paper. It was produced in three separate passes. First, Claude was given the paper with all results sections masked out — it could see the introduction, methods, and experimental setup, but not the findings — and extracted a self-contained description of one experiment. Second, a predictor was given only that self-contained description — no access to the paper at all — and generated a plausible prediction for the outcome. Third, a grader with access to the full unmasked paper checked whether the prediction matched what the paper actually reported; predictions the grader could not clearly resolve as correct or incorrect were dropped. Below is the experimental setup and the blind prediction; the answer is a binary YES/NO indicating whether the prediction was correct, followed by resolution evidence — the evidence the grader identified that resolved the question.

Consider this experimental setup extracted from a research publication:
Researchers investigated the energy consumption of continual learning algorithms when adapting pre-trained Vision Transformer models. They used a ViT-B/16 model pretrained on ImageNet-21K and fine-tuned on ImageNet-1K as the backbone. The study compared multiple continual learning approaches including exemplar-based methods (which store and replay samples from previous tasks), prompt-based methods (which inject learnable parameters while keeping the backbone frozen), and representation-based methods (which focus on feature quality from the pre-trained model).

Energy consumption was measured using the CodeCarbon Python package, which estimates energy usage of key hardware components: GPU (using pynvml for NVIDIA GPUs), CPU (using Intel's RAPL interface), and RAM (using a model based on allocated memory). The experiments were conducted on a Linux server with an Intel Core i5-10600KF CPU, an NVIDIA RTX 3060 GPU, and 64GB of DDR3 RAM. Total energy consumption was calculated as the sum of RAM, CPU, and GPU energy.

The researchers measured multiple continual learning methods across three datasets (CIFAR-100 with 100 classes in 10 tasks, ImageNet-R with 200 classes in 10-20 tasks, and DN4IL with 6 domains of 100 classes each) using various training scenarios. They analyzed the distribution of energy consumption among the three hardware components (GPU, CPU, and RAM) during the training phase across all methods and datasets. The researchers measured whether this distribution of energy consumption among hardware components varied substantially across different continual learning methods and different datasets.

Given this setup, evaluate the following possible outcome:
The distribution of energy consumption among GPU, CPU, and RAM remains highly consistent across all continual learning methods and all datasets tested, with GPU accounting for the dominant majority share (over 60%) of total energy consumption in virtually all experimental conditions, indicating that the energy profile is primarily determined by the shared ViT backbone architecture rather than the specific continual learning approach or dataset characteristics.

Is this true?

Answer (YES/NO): YES